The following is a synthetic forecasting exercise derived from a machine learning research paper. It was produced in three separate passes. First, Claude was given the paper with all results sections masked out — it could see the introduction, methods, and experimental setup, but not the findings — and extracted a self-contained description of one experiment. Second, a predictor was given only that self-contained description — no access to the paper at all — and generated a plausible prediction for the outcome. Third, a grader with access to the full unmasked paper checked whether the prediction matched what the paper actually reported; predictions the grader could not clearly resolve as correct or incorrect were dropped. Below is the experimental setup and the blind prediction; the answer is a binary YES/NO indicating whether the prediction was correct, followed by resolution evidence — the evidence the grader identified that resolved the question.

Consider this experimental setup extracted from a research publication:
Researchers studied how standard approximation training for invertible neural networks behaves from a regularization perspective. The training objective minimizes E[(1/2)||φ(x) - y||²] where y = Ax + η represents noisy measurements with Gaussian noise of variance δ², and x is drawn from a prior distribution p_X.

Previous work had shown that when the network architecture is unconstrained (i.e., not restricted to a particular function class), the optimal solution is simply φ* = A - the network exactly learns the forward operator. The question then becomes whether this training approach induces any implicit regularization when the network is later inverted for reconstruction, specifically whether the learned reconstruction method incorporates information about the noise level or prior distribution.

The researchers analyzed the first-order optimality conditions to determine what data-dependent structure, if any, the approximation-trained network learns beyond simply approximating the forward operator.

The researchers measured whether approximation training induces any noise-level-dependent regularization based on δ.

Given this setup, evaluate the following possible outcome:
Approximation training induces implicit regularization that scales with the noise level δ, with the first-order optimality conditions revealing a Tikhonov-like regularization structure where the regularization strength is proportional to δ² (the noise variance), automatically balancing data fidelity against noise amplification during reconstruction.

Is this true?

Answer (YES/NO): NO